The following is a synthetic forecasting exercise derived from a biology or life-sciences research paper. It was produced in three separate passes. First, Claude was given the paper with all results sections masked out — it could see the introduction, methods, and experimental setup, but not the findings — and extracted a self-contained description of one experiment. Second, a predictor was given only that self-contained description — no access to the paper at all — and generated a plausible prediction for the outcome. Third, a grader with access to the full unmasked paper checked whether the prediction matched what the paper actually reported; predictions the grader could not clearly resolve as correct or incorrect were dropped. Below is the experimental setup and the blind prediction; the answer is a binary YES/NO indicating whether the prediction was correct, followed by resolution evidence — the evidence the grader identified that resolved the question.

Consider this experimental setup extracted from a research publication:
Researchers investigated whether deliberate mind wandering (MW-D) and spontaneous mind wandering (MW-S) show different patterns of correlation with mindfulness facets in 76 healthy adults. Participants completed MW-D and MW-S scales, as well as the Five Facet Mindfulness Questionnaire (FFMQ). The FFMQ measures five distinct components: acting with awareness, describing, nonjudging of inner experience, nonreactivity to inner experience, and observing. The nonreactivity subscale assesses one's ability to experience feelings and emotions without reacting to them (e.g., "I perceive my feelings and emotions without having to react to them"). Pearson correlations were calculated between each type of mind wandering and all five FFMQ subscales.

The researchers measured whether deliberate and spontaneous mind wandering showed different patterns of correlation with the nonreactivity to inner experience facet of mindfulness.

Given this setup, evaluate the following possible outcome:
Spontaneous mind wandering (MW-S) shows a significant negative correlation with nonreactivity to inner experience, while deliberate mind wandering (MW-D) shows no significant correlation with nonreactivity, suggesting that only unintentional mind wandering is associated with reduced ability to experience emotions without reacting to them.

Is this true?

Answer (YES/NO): NO